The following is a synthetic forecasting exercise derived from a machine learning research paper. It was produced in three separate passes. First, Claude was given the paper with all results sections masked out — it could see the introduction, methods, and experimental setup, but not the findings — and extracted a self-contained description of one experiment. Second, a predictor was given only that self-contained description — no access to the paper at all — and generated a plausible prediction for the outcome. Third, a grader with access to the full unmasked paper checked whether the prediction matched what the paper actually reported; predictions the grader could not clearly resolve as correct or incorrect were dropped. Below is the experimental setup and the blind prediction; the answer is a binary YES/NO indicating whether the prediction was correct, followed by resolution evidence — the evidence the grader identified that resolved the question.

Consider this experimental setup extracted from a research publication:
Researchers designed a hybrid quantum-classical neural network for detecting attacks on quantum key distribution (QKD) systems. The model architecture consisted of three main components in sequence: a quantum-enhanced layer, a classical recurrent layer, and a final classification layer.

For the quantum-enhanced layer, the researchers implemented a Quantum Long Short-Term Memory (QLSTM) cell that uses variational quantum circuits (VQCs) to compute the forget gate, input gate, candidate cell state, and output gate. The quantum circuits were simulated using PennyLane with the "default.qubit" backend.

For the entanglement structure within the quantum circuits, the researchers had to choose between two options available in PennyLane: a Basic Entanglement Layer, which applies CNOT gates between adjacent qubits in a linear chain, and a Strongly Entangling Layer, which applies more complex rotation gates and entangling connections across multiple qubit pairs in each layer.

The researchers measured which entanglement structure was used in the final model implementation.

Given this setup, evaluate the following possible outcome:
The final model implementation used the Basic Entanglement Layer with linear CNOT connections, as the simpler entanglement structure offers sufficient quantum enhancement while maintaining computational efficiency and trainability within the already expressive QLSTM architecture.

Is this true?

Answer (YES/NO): NO